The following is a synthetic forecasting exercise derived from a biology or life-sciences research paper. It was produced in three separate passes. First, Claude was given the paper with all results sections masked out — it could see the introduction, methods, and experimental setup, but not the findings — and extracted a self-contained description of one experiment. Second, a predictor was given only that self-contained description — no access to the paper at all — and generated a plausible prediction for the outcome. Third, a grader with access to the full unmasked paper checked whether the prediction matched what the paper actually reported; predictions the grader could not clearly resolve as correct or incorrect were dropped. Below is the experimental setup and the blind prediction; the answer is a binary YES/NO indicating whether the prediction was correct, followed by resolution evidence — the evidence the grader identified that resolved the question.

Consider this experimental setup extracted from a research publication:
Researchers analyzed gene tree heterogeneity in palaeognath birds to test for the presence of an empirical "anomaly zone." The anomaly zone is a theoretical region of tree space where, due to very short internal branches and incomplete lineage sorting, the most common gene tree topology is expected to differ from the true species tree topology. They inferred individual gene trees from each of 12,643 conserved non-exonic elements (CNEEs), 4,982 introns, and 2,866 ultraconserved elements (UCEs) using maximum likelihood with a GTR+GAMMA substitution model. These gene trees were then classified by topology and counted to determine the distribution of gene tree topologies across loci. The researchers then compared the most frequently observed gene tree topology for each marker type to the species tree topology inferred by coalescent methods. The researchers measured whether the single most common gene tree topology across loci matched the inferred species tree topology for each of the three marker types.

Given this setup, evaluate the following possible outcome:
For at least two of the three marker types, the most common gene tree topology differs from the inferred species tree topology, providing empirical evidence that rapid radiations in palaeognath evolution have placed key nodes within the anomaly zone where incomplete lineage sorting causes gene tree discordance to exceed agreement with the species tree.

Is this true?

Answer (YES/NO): YES